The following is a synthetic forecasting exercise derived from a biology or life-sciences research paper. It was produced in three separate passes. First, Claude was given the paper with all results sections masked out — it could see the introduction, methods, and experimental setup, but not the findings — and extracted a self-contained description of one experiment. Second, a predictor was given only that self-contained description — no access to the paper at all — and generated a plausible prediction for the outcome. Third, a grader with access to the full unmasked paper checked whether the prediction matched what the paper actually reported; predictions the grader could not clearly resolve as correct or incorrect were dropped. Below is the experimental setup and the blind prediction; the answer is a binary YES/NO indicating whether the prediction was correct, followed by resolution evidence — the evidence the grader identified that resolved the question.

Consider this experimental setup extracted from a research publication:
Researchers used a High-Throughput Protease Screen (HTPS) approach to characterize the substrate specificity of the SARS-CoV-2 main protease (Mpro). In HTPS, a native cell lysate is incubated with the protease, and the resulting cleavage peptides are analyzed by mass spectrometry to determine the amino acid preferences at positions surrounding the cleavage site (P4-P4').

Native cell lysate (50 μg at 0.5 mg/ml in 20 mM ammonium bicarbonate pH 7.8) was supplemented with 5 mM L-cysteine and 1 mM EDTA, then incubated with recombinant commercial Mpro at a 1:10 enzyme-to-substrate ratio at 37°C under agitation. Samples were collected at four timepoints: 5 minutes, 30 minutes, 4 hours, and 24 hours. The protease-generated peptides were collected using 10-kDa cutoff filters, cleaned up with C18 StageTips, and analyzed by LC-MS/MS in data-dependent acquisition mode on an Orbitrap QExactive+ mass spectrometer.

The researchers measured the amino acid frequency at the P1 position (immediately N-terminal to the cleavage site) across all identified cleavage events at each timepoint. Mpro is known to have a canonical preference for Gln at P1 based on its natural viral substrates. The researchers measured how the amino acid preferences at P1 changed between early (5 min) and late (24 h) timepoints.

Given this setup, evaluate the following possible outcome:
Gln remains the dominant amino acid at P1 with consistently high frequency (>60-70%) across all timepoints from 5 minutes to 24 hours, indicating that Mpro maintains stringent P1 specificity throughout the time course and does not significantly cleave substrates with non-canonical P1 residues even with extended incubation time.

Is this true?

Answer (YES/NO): NO